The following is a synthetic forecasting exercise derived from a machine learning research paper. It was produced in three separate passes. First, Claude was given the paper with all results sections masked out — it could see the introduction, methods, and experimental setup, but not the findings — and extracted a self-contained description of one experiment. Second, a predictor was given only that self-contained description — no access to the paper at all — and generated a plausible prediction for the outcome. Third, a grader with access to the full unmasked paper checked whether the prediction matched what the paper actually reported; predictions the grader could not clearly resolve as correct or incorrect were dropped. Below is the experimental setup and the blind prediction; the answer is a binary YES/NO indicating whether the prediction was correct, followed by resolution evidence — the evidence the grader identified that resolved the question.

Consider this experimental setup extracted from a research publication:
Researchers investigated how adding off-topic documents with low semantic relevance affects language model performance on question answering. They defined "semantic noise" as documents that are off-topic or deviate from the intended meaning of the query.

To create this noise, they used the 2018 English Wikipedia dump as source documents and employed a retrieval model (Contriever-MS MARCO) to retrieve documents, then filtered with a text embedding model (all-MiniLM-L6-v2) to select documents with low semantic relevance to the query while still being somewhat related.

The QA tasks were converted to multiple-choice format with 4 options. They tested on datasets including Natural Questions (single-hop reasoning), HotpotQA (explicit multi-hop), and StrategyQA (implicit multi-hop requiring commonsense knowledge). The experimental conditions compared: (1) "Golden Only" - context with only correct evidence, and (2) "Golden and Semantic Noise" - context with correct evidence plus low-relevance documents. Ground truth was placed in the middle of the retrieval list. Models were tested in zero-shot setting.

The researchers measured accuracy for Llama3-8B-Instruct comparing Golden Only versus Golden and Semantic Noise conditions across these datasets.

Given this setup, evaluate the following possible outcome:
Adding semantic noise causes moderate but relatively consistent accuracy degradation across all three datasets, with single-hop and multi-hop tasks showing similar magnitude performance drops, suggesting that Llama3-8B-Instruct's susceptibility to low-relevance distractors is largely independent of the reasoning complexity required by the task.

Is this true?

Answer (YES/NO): NO